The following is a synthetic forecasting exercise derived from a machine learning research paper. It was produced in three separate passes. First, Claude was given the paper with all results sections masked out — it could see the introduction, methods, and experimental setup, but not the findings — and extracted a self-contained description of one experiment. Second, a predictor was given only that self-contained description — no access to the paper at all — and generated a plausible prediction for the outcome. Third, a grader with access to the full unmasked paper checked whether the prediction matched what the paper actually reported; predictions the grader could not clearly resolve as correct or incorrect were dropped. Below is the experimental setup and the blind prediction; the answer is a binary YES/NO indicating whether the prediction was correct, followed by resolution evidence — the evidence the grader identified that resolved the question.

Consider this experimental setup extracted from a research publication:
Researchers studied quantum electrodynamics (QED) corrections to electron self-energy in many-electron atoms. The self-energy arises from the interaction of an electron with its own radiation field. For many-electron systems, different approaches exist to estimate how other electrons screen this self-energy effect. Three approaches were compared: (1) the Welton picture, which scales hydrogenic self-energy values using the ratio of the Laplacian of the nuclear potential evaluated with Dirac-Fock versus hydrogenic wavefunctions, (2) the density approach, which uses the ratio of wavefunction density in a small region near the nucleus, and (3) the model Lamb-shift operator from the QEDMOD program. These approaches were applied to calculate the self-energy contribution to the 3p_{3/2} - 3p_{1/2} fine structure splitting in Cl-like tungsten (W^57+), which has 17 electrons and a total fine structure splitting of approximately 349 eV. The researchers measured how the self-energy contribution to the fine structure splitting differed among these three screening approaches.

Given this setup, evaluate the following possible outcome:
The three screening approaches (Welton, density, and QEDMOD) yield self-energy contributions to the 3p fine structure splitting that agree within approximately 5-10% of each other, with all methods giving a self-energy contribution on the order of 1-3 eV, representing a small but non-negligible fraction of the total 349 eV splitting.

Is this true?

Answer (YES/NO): NO